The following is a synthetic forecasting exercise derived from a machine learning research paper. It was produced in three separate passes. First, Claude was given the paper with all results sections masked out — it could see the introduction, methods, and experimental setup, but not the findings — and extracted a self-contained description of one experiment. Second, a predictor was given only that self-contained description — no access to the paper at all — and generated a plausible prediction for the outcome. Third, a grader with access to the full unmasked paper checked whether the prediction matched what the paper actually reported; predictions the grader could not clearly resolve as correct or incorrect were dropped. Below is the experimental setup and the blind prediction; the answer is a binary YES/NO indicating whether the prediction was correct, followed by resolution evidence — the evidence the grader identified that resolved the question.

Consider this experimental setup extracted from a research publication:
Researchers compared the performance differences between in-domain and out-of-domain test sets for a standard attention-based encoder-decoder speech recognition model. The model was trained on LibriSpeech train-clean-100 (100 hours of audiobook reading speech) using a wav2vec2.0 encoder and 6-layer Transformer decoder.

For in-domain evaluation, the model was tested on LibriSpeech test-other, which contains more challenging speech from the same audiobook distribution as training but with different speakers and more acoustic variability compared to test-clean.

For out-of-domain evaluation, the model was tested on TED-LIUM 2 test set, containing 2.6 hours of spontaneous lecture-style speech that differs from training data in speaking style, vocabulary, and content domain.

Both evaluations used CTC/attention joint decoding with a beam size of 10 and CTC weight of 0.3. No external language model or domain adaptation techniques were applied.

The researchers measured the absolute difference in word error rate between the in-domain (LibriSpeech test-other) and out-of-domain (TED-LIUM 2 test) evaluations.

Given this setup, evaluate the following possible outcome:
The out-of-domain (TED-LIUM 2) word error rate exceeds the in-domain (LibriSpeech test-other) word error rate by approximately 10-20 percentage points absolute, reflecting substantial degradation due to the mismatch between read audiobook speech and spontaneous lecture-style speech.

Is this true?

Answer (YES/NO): NO